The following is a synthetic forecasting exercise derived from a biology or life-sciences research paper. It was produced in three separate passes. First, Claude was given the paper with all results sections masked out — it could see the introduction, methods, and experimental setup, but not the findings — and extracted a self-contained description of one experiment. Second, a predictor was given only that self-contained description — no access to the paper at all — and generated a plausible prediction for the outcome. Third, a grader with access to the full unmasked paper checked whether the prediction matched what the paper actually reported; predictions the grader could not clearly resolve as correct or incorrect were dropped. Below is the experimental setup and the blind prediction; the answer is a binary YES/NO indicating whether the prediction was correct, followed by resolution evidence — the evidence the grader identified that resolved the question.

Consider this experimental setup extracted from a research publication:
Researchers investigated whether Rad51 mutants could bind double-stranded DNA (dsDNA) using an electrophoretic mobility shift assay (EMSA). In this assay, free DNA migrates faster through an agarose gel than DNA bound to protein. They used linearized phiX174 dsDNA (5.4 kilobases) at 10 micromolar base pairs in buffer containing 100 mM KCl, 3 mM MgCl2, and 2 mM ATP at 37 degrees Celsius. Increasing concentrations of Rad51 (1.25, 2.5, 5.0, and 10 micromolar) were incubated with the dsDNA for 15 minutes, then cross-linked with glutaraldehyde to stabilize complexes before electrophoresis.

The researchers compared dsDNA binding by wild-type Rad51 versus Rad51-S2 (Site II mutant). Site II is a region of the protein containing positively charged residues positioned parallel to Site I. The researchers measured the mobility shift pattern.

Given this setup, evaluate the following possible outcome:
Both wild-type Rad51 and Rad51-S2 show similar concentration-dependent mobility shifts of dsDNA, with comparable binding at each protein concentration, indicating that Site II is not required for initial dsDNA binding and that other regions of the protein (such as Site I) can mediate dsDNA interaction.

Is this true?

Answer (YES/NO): NO